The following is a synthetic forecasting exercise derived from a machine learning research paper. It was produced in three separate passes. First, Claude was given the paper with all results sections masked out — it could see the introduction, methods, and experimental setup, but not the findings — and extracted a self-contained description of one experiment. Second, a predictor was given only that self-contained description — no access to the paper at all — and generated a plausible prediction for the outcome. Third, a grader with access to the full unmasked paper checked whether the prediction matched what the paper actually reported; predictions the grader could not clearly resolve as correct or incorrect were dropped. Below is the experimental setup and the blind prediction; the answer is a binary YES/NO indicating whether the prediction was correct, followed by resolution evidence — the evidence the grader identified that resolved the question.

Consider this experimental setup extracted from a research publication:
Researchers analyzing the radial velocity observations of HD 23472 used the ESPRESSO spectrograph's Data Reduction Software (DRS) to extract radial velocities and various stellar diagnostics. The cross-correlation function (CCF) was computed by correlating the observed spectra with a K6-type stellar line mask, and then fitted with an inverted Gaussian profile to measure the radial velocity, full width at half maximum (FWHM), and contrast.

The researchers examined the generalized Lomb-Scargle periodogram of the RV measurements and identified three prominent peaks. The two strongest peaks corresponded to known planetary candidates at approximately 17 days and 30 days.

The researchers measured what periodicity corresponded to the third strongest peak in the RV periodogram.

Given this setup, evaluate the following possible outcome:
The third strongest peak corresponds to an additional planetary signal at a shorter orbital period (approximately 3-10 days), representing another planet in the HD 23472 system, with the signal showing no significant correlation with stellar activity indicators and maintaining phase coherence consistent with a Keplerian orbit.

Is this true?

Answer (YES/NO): NO